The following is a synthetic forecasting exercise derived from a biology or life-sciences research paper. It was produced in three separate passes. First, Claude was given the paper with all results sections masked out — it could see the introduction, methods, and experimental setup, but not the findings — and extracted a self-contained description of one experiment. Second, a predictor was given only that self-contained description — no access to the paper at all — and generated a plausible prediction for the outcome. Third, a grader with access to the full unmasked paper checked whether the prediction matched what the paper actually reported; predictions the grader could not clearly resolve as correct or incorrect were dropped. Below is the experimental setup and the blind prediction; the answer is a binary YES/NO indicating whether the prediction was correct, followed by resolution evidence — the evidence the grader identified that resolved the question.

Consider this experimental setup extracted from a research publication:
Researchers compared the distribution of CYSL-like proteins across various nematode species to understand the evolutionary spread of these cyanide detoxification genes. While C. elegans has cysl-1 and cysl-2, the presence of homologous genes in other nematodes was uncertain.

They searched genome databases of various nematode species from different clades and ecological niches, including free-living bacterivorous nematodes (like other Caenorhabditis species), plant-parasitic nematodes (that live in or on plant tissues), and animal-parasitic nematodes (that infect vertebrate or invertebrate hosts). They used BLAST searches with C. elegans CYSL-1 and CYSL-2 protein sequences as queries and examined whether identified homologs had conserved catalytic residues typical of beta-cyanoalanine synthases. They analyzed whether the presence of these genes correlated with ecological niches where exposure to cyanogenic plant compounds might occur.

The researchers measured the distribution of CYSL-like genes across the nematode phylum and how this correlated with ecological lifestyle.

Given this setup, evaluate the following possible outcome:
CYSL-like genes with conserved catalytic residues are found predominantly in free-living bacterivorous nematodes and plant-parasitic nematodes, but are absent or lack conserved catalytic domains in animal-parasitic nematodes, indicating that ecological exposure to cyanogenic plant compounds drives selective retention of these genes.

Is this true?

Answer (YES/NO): NO